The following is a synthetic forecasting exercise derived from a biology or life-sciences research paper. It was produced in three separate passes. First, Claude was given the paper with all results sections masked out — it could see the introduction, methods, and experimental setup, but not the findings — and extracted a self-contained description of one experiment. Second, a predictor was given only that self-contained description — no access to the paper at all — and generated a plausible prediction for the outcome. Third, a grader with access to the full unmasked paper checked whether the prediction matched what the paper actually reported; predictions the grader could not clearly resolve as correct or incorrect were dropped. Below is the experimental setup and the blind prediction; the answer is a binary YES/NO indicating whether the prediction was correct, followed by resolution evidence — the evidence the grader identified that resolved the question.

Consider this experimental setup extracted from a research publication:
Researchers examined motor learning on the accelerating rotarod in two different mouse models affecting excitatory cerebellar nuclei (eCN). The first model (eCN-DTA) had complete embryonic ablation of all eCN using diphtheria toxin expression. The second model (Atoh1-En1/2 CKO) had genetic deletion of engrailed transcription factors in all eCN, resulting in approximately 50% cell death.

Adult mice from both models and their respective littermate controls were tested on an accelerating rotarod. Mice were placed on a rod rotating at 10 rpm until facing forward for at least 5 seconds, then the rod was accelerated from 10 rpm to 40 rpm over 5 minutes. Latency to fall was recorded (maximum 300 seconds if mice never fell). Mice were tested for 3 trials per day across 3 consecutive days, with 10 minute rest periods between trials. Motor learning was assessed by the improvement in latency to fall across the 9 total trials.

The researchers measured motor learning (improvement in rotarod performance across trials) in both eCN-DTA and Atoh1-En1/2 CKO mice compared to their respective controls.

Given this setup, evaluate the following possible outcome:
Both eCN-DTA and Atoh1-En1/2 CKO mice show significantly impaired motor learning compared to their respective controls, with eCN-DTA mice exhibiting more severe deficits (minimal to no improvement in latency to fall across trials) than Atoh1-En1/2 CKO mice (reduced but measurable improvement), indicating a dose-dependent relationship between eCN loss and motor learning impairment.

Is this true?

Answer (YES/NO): NO